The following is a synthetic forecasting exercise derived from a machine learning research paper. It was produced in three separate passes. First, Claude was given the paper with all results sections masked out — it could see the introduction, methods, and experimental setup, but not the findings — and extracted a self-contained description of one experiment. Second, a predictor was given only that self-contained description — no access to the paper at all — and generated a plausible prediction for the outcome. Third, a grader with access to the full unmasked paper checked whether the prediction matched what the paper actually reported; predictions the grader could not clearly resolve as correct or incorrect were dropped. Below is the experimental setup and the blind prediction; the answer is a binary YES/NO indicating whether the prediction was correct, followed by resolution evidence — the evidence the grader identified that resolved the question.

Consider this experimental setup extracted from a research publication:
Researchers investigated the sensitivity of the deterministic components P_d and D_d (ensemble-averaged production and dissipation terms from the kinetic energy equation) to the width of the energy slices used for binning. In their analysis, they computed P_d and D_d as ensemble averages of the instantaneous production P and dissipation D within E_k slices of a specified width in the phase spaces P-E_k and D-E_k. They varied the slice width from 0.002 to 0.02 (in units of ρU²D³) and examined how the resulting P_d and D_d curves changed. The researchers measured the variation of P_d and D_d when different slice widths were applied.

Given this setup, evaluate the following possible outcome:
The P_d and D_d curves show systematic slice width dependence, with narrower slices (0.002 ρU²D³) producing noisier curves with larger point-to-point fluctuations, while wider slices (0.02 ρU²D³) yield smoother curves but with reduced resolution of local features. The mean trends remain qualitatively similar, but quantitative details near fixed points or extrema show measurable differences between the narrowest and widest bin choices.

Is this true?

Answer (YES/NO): NO